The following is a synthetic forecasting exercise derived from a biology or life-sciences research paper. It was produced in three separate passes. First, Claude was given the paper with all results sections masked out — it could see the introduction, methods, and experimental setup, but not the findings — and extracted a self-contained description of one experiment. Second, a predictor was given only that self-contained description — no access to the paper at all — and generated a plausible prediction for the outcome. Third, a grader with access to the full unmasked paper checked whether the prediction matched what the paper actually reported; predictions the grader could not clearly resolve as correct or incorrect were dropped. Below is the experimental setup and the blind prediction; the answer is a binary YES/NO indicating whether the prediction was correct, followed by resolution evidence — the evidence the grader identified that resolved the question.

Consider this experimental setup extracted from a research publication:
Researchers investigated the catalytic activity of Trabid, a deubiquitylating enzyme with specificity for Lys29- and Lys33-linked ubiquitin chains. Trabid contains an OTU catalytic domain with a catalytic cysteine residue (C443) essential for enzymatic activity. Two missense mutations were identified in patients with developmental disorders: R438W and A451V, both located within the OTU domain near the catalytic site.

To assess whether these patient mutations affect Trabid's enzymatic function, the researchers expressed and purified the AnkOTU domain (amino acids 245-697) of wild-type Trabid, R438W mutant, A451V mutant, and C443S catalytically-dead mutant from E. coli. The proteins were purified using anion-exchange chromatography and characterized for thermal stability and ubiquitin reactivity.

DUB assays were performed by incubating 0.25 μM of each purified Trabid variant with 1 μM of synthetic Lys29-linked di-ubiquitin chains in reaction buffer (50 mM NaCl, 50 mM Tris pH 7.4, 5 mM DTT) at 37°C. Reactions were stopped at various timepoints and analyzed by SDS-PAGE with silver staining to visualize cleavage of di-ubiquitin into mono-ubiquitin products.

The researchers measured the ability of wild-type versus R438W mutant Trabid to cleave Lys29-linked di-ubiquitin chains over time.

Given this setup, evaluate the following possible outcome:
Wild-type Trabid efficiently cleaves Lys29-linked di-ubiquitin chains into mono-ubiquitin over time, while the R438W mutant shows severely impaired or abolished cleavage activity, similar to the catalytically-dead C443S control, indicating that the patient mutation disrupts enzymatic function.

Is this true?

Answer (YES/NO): YES